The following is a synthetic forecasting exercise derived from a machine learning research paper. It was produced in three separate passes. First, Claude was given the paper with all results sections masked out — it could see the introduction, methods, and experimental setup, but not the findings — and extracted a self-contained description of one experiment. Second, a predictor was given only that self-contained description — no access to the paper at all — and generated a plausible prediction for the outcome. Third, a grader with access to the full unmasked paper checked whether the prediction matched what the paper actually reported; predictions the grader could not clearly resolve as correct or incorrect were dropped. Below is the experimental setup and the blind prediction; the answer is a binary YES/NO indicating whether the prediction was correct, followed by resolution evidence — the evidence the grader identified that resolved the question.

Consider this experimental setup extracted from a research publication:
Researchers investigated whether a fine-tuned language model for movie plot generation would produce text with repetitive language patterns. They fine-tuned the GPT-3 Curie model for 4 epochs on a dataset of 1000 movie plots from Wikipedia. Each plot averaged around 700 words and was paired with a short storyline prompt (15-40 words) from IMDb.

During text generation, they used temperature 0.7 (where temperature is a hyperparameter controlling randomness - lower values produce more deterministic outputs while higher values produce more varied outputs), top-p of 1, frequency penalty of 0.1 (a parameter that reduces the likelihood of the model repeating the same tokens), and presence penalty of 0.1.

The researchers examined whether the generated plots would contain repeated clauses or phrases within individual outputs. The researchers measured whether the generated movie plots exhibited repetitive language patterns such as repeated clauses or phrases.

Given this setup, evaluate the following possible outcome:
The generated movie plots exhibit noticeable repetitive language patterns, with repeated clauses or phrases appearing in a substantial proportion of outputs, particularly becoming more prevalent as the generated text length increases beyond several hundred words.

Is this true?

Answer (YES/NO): NO